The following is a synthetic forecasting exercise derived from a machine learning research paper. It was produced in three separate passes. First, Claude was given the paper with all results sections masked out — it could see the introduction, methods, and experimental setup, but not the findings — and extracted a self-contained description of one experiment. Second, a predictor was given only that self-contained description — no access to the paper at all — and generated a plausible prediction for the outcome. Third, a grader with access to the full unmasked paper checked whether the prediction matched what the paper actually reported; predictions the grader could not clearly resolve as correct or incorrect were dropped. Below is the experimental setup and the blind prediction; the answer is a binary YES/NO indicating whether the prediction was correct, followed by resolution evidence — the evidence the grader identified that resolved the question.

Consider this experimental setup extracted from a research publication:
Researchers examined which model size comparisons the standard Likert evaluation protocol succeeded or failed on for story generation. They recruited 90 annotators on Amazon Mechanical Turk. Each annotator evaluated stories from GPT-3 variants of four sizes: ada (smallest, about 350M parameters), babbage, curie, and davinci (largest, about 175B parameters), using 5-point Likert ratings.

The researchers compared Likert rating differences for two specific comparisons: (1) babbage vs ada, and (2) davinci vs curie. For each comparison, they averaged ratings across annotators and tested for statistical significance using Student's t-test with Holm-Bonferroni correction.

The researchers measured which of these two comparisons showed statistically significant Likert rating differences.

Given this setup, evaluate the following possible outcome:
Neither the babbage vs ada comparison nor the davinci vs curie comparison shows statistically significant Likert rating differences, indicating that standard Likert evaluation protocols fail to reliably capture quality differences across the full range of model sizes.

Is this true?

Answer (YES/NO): NO